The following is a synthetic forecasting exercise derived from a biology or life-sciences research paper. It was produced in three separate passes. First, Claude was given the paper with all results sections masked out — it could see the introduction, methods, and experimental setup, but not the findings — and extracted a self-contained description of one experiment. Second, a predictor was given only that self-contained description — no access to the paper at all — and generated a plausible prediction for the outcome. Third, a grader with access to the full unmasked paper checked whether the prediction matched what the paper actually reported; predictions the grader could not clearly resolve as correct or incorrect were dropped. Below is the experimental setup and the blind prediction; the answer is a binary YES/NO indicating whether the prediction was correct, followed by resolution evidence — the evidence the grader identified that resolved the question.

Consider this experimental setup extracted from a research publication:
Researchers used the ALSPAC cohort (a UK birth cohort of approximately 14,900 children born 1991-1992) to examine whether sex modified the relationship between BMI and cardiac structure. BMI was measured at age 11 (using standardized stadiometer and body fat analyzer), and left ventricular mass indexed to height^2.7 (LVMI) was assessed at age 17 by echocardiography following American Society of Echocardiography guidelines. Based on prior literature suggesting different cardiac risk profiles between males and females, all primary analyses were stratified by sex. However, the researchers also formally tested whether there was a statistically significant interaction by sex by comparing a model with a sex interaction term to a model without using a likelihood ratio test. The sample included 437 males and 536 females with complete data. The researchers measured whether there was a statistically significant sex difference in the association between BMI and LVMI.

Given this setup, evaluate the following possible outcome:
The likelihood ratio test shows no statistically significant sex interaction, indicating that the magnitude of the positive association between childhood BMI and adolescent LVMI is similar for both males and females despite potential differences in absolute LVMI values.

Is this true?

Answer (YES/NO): YES